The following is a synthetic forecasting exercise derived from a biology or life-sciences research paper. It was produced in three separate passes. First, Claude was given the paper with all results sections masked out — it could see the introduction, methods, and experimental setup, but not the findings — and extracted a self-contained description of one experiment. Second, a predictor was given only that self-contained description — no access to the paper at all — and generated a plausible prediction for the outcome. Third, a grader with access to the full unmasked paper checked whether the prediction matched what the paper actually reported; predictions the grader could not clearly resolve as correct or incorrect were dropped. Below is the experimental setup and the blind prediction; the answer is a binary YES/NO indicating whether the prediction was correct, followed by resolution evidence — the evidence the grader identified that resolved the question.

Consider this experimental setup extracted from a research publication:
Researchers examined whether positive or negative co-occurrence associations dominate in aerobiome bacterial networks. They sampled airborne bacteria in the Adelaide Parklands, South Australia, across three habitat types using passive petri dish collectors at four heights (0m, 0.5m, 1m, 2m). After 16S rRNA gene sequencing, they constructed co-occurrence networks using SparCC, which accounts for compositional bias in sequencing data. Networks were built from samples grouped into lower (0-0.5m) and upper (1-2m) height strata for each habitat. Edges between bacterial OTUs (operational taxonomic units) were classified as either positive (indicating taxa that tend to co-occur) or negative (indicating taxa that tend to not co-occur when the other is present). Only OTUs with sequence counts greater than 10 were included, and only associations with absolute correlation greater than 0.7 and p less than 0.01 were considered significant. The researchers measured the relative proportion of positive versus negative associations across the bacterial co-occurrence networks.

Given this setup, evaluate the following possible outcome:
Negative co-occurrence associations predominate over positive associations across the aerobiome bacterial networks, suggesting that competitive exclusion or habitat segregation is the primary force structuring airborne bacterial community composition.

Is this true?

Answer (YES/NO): NO